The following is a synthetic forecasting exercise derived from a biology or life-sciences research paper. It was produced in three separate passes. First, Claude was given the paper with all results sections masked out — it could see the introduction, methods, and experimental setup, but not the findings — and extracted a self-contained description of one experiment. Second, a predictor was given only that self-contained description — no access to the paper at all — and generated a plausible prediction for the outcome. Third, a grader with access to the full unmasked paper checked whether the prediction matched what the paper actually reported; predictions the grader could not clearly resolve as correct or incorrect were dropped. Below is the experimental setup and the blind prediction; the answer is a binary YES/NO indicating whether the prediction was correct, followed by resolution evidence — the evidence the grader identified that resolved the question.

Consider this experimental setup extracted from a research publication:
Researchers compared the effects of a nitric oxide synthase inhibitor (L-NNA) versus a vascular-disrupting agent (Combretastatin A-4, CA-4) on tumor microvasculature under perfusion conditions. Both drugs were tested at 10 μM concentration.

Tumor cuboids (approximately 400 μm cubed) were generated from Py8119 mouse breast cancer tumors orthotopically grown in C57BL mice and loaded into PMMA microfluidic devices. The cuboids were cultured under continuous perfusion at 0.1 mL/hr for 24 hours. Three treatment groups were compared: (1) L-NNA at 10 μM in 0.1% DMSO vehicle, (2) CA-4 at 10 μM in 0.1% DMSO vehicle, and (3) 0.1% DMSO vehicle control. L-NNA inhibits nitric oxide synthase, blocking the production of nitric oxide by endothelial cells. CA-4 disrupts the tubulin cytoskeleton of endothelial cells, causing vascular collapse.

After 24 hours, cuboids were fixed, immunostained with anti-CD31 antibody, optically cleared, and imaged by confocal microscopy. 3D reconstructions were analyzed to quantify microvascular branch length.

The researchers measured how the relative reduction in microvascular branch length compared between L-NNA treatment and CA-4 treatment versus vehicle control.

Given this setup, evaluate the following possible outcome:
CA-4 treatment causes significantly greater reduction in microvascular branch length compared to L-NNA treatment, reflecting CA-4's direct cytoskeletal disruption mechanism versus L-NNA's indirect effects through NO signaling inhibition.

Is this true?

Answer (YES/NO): NO